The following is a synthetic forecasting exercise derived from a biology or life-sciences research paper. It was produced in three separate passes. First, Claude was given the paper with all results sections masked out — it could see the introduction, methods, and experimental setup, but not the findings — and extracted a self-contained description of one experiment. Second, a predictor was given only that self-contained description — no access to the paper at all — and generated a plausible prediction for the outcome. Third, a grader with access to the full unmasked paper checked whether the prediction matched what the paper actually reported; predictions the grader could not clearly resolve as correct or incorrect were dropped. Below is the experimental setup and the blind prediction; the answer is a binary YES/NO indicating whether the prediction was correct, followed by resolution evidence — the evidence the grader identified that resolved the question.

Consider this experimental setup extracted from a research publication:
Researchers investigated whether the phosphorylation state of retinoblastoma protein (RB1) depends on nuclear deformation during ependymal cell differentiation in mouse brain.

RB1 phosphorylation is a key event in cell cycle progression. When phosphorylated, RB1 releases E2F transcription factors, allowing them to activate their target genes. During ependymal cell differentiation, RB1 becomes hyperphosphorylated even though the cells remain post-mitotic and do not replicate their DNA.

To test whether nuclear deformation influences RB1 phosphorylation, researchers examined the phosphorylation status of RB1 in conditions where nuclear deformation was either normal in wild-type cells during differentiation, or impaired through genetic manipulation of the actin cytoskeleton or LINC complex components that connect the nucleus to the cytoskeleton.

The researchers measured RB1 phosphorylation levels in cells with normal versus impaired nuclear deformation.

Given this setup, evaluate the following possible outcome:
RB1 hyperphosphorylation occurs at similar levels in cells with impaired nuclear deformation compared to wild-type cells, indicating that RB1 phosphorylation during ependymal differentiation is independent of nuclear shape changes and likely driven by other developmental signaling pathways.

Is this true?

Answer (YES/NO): NO